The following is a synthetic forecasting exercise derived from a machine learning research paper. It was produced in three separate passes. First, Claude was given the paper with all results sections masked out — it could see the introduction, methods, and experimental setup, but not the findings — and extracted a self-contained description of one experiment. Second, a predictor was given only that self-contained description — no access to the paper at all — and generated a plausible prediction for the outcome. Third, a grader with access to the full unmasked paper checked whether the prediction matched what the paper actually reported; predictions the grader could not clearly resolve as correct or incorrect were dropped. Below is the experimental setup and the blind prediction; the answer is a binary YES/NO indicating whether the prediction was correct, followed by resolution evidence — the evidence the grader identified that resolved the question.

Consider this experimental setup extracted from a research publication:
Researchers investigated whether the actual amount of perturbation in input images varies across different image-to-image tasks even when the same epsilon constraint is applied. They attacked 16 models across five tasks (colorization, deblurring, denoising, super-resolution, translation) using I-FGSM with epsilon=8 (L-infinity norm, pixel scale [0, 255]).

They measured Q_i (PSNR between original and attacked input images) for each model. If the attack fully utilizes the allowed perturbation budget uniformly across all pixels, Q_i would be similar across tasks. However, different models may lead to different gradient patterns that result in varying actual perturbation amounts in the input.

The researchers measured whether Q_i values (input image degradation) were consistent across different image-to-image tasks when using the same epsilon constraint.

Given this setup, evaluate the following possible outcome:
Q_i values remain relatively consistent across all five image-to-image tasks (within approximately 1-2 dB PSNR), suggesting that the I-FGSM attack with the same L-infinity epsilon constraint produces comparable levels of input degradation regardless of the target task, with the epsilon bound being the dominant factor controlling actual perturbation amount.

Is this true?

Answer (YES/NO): NO